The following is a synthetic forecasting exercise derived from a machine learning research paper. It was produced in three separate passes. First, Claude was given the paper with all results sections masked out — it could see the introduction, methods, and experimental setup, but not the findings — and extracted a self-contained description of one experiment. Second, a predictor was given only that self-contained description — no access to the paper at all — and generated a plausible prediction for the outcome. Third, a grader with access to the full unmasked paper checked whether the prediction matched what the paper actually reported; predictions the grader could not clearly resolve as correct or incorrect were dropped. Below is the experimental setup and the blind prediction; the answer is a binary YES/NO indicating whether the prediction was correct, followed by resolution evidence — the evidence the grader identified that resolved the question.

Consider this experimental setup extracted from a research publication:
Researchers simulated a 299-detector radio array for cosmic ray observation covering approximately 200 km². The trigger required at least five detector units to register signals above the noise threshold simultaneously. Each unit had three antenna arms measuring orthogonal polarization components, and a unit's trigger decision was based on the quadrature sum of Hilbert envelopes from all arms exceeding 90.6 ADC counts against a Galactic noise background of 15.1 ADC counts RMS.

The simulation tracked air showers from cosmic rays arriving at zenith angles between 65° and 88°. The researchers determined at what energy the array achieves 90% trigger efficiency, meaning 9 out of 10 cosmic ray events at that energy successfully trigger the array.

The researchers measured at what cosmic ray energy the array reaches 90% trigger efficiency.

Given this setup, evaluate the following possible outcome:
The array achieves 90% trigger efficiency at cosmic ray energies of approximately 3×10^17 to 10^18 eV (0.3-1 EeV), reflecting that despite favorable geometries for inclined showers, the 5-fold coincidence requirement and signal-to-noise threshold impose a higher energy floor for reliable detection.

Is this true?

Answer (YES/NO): NO